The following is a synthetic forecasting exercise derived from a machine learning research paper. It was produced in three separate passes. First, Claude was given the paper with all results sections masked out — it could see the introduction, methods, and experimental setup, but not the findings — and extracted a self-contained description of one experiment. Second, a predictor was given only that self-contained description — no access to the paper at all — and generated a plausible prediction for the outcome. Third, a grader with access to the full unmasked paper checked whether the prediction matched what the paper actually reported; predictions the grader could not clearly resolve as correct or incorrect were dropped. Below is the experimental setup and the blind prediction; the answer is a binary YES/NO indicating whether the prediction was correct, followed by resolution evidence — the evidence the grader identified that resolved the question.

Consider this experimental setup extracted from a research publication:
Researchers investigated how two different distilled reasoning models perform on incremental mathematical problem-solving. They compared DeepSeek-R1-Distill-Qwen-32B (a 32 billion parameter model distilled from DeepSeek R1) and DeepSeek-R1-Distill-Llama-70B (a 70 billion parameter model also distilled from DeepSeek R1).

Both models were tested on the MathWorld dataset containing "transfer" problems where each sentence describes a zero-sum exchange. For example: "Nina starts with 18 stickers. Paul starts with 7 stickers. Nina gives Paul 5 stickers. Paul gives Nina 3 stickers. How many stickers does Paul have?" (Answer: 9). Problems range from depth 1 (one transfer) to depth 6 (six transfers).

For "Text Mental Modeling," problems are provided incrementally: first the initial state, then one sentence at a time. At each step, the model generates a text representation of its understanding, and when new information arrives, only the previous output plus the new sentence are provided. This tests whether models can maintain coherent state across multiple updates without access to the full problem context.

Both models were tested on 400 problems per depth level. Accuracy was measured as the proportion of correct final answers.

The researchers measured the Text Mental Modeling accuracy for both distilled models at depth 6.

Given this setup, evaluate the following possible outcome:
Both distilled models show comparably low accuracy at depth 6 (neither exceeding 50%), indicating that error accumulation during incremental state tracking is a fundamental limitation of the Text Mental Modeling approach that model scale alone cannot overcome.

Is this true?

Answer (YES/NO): NO